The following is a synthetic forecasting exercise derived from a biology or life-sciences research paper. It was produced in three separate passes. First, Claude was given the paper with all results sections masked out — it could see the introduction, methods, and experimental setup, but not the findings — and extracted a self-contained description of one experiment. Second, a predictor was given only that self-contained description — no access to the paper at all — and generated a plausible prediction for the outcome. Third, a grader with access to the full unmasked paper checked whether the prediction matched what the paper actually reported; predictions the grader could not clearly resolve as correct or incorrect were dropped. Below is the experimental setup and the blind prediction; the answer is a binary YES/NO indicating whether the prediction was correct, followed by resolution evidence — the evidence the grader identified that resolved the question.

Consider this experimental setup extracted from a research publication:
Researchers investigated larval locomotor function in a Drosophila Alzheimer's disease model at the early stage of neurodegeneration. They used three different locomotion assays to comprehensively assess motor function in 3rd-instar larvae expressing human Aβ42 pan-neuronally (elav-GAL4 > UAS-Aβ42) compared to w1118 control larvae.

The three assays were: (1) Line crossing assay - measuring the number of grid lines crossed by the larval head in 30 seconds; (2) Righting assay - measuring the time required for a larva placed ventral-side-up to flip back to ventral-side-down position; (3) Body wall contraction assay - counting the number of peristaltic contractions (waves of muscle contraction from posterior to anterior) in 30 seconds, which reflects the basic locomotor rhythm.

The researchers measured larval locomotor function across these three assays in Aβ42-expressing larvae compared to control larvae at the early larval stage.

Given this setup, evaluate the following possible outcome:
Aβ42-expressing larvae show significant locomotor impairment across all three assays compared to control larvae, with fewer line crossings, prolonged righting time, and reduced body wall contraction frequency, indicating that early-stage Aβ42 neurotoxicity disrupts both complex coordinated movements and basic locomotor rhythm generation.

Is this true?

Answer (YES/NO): YES